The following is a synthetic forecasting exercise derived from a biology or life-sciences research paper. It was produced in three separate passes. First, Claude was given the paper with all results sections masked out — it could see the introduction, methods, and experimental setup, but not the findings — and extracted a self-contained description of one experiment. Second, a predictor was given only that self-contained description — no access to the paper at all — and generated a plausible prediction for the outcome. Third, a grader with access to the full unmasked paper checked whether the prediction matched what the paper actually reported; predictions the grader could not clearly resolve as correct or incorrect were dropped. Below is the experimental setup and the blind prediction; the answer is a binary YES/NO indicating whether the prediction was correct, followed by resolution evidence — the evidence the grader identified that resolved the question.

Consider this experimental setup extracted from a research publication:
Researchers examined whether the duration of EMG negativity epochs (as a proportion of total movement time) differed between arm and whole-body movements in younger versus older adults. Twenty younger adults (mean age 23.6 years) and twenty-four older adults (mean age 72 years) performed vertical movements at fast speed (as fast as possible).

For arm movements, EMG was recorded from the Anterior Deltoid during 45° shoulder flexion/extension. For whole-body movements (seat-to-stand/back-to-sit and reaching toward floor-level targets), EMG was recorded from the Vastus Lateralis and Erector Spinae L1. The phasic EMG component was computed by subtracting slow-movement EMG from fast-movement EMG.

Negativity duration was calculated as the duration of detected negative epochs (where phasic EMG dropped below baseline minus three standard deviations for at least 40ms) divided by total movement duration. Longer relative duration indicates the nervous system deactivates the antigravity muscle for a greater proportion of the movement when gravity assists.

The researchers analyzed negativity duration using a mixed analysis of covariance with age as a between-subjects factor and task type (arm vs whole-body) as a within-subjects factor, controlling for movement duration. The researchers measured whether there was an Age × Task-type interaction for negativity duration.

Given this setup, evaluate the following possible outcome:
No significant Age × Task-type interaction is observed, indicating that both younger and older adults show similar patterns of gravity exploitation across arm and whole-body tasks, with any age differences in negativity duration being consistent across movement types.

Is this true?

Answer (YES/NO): NO